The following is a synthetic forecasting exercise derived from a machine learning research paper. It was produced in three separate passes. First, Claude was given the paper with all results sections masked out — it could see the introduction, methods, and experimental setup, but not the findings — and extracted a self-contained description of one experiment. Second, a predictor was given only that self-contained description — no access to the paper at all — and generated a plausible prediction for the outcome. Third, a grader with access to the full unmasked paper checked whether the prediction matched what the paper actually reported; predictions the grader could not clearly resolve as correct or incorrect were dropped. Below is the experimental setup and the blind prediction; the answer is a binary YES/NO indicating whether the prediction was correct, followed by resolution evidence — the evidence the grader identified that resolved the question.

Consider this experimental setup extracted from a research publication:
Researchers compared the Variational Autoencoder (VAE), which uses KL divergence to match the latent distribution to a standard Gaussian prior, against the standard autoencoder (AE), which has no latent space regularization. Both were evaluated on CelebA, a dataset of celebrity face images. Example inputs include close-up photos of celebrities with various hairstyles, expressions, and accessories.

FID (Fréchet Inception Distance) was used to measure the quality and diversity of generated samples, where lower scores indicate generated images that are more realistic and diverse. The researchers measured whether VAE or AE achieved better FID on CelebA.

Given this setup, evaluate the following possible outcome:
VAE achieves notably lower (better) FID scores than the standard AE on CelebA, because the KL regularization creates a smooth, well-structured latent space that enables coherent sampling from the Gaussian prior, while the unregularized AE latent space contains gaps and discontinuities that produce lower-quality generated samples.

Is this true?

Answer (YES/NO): YES